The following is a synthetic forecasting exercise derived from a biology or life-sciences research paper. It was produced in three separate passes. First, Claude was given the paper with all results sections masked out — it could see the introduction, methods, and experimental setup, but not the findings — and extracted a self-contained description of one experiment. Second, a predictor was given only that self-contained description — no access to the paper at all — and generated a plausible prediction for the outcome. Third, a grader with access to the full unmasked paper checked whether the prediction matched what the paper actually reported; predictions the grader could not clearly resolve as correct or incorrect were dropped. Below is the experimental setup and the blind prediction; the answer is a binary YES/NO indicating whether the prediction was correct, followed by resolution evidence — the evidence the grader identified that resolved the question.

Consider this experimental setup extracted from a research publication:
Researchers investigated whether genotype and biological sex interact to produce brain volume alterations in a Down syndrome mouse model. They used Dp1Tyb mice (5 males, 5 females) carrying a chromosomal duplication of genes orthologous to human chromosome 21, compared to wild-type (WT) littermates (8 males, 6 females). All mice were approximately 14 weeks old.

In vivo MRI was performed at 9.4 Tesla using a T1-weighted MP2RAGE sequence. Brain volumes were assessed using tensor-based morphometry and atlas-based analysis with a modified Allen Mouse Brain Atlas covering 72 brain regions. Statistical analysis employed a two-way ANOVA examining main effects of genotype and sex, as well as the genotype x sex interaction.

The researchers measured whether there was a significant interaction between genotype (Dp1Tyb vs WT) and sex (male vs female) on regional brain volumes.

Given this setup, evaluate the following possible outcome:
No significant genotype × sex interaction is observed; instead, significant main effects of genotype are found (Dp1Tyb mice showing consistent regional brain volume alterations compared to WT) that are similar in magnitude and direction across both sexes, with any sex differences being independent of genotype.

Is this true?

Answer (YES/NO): NO